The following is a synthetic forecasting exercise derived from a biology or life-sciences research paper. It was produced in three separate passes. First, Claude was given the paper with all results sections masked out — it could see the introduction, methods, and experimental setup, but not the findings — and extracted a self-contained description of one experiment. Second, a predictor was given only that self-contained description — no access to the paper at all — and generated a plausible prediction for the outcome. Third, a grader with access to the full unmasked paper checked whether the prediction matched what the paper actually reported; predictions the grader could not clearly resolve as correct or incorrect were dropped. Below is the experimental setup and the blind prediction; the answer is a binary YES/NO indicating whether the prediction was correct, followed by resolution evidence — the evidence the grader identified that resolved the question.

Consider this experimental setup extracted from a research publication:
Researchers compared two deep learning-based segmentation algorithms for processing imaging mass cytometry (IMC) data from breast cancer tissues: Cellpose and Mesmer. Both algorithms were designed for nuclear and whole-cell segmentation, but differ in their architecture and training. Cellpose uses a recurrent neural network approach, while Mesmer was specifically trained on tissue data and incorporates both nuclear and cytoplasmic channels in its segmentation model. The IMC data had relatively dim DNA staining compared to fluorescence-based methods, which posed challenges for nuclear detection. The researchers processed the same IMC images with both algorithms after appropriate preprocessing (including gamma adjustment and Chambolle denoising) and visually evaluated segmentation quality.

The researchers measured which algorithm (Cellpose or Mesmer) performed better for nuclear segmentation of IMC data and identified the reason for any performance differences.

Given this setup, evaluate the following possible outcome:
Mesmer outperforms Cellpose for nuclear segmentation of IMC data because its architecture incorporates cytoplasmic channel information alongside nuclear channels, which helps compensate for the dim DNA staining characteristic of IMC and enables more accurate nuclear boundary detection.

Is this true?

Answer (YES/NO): YES